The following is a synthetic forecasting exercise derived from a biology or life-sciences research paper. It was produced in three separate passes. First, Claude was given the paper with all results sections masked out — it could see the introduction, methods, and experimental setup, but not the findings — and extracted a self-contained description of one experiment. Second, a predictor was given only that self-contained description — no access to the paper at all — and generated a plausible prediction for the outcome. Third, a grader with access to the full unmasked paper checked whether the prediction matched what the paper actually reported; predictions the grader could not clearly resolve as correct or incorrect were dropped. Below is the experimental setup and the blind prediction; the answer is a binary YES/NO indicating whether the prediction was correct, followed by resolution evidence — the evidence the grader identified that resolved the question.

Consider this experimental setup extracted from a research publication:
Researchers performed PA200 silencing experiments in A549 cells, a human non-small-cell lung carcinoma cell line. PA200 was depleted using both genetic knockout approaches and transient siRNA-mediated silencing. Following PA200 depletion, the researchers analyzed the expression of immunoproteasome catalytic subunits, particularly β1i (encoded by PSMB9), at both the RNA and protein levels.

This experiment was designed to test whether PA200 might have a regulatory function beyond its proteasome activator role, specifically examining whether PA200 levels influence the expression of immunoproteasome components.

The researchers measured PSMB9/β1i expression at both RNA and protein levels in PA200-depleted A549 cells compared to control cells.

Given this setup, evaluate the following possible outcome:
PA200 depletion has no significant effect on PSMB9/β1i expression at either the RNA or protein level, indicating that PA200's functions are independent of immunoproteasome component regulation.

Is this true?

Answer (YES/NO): NO